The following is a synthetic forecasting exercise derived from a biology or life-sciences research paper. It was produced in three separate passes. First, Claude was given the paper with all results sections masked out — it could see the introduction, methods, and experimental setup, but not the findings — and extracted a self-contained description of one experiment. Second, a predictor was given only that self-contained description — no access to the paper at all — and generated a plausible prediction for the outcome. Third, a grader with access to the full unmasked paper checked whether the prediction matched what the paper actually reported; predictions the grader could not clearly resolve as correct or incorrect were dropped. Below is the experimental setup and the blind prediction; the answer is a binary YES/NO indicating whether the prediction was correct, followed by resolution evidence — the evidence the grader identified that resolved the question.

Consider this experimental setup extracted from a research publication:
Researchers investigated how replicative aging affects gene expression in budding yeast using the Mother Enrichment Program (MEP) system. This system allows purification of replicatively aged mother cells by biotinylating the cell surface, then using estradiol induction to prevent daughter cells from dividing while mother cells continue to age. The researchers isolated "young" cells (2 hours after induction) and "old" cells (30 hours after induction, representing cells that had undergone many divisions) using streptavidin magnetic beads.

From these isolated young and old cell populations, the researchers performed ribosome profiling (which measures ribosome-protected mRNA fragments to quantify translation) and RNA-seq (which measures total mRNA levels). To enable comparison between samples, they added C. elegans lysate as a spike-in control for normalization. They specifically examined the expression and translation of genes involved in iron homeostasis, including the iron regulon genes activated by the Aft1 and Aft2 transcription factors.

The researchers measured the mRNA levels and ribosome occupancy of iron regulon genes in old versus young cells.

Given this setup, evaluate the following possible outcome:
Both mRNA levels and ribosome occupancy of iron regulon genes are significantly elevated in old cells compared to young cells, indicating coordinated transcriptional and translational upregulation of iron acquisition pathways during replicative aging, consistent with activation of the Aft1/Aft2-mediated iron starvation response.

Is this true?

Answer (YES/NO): YES